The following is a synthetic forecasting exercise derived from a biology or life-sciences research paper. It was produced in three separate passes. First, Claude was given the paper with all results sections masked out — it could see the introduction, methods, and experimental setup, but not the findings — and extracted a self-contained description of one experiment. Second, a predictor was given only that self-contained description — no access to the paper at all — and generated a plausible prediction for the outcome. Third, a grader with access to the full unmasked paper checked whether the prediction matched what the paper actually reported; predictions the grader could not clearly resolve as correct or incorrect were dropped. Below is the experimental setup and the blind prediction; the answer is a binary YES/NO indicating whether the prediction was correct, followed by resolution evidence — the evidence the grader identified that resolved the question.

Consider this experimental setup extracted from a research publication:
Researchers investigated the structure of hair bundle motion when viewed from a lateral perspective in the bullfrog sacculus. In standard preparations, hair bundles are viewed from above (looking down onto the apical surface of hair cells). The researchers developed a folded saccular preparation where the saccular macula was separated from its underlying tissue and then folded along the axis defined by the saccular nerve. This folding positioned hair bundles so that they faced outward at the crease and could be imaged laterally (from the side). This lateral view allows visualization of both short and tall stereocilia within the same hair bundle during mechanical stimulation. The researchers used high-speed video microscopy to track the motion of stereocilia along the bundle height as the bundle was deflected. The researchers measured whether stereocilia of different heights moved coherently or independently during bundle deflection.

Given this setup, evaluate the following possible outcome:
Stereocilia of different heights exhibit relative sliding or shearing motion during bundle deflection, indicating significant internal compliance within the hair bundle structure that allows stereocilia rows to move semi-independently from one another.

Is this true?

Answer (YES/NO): NO